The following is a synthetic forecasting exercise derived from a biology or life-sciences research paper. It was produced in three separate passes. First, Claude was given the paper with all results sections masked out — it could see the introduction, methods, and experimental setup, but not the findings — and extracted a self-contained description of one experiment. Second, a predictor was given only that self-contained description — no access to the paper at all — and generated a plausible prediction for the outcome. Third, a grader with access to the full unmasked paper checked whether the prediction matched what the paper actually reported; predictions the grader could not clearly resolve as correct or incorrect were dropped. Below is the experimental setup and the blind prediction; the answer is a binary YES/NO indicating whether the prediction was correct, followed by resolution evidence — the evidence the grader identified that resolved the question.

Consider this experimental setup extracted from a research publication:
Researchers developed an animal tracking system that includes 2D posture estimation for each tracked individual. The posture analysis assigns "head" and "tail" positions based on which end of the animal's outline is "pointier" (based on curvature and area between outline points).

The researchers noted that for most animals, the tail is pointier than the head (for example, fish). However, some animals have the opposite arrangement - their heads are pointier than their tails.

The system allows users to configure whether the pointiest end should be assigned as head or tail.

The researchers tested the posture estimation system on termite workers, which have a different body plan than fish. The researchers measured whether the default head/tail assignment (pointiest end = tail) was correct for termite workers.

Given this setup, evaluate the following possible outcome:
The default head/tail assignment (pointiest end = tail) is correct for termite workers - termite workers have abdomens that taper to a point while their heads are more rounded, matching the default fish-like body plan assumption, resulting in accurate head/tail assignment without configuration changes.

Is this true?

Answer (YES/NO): NO